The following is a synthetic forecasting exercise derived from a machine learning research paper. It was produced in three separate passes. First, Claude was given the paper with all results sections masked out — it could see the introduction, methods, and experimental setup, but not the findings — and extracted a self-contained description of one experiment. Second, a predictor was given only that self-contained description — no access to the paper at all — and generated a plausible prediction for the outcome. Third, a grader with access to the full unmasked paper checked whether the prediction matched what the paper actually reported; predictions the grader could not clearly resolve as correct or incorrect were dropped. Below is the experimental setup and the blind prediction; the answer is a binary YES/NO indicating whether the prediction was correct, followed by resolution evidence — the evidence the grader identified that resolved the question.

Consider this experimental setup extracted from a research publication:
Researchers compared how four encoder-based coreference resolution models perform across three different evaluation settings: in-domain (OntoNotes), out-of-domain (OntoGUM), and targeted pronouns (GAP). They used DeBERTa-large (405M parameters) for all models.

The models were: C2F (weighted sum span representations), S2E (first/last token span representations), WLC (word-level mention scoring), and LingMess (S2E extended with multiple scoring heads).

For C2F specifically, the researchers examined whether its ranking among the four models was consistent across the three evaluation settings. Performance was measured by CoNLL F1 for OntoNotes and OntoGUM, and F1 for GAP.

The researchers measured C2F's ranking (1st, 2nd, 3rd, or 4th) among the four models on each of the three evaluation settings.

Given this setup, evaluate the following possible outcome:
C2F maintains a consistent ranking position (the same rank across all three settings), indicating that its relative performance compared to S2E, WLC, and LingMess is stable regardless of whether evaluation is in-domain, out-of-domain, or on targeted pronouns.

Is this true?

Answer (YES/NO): NO